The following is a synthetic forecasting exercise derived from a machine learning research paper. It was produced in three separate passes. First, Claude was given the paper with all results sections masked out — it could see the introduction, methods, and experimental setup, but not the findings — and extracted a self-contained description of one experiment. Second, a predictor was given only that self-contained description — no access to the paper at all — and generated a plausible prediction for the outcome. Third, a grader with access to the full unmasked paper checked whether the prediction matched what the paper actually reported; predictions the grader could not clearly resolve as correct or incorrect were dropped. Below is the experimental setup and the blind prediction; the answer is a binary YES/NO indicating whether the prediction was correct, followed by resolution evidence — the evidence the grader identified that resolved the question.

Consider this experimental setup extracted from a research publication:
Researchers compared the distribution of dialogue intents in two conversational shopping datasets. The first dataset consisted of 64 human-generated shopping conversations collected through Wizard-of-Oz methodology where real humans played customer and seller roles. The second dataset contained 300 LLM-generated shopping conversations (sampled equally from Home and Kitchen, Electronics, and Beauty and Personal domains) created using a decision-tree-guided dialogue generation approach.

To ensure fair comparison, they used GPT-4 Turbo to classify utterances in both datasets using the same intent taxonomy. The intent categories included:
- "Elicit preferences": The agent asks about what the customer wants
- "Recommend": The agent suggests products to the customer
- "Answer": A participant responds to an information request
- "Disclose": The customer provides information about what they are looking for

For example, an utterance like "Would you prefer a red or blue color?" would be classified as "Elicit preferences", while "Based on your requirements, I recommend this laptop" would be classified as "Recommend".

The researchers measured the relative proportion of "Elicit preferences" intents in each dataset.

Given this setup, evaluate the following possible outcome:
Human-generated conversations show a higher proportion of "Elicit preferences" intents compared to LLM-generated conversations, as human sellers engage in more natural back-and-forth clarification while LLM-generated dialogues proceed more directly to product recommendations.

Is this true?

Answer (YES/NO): NO